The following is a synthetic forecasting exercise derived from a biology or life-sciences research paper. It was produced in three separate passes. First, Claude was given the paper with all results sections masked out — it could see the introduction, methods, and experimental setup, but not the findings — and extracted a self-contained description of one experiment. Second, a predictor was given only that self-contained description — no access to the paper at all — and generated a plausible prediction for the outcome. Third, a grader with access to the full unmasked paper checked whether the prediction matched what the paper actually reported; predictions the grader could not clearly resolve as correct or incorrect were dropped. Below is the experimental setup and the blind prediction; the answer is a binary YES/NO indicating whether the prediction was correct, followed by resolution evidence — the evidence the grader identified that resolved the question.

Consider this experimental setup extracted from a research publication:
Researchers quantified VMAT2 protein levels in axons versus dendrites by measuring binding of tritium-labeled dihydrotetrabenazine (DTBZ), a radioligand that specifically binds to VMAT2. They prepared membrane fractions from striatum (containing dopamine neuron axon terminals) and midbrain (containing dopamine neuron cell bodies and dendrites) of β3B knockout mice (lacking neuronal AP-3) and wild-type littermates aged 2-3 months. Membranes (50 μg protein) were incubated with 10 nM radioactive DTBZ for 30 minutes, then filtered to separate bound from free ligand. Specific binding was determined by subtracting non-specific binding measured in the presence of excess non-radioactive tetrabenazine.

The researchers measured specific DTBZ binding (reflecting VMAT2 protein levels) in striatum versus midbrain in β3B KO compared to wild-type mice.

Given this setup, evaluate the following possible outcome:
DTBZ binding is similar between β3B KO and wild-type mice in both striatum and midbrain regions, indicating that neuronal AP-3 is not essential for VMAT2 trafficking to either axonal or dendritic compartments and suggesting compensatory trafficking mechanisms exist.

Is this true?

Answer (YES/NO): NO